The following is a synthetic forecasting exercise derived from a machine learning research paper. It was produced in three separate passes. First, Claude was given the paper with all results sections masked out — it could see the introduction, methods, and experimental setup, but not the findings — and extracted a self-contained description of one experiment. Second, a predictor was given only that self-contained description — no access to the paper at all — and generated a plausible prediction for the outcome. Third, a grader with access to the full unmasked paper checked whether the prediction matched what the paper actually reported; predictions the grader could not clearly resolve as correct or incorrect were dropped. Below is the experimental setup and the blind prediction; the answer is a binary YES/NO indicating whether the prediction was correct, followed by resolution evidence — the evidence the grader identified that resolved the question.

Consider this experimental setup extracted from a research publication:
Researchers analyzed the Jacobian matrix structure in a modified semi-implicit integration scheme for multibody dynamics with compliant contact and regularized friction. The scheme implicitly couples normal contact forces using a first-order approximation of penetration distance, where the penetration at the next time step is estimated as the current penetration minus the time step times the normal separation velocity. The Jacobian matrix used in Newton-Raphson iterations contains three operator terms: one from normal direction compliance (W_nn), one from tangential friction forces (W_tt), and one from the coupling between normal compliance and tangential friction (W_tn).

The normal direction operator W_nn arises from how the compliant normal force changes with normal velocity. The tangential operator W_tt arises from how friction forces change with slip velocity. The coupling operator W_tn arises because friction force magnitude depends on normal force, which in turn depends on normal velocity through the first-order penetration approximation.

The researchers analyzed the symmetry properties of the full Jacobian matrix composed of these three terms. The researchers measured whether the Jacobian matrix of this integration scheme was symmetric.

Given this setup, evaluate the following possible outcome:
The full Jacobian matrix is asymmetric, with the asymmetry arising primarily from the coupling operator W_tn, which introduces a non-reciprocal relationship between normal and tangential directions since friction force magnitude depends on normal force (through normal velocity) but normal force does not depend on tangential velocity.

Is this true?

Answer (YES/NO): YES